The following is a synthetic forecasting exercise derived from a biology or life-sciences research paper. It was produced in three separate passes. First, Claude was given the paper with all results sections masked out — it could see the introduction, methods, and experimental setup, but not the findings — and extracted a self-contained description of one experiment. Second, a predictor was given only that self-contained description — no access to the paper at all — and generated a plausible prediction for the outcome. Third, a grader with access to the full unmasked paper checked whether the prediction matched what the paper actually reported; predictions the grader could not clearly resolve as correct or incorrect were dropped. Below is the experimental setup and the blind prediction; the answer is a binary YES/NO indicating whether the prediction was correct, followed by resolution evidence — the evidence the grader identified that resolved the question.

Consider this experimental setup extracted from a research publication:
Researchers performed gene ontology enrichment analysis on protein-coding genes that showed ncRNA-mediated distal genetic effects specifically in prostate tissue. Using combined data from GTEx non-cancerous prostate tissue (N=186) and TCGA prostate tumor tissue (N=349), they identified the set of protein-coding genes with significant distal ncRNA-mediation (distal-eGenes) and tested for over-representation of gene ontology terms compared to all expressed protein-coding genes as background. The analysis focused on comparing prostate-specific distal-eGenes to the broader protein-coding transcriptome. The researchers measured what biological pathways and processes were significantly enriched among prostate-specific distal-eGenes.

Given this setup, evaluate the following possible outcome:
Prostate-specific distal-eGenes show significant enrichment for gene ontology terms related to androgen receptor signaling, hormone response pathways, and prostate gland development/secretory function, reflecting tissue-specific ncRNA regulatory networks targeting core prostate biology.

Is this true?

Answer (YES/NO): NO